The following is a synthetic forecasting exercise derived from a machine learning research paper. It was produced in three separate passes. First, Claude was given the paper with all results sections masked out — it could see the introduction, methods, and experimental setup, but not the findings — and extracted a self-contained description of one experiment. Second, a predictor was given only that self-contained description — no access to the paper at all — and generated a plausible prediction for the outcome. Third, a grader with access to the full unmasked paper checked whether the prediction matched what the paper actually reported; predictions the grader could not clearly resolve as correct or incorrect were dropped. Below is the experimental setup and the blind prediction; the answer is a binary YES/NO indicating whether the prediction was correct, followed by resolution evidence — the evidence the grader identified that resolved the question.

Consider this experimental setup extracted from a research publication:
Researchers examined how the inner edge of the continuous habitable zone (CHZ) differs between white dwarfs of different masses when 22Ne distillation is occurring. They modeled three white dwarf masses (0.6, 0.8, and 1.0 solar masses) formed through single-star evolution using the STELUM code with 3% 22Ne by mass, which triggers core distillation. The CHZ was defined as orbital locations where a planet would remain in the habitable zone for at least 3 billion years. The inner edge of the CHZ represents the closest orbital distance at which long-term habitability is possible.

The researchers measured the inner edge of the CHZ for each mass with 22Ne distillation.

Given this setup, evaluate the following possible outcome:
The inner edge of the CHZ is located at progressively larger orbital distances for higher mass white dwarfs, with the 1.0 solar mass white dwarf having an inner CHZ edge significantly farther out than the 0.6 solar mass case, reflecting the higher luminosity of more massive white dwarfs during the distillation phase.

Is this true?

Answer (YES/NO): NO